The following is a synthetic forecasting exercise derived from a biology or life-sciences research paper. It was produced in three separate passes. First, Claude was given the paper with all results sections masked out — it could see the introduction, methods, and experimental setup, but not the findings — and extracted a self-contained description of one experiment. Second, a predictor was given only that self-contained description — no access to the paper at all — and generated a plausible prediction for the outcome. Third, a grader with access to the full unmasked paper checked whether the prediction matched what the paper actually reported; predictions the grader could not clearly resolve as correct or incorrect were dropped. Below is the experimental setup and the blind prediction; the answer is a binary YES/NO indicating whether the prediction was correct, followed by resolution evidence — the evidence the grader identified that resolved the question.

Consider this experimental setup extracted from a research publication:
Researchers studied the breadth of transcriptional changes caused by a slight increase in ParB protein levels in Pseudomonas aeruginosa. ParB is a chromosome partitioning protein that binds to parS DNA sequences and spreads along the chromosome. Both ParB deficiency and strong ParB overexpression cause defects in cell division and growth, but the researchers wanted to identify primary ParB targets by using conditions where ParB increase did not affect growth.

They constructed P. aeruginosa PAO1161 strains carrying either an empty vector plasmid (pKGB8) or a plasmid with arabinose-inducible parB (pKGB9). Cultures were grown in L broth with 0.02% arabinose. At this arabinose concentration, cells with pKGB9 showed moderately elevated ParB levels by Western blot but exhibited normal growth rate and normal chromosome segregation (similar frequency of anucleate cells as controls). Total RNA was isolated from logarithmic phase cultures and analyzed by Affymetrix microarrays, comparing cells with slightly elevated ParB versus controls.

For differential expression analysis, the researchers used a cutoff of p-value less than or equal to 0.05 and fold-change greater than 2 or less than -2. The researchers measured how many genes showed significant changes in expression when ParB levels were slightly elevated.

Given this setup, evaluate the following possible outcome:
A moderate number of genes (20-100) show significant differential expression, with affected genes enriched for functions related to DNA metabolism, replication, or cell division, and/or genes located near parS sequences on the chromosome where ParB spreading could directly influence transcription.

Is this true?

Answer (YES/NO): NO